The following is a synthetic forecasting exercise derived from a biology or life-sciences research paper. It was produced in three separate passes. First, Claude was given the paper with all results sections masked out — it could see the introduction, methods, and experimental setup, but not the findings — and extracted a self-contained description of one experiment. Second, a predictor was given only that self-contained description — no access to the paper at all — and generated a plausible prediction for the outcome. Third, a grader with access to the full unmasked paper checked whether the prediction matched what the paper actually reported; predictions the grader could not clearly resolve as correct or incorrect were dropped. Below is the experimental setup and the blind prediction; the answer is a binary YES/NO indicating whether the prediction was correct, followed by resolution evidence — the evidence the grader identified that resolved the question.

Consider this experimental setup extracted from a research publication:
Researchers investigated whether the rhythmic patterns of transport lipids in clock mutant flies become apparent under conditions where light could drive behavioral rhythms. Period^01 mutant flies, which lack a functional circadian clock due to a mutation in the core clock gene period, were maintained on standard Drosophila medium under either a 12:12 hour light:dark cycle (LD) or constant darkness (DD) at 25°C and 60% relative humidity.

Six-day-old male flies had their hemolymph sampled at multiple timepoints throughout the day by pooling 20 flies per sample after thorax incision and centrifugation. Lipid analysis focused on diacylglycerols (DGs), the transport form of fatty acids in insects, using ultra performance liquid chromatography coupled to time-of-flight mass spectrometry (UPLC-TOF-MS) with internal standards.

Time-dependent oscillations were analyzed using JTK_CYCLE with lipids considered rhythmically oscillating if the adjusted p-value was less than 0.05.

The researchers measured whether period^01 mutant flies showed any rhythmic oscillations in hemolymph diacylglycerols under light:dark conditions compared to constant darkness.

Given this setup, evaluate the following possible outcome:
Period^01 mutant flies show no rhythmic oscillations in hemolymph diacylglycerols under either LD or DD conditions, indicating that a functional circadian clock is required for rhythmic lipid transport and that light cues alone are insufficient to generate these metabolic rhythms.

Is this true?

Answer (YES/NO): YES